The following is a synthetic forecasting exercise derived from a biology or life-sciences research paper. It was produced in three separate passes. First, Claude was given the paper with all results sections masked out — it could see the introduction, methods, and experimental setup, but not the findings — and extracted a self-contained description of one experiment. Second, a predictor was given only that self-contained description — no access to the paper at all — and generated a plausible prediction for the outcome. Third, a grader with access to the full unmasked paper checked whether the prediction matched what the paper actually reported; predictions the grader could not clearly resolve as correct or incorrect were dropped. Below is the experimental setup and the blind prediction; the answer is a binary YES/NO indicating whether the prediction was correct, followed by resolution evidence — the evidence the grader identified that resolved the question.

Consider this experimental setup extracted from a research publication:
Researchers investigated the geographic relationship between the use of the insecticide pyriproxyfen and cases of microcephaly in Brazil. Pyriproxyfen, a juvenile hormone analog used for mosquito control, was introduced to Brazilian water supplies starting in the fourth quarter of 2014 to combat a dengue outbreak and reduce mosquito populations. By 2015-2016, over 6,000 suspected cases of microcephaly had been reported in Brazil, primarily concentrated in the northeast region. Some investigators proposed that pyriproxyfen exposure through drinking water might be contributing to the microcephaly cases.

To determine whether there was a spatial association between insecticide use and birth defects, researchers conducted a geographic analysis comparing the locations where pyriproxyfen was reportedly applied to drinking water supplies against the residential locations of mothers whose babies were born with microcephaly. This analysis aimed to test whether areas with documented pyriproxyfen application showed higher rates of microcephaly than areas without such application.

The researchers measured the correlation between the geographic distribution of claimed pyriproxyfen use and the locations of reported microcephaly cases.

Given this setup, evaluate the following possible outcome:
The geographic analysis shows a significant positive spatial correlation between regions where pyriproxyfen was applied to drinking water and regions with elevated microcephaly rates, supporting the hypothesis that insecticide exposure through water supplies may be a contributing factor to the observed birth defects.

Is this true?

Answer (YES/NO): NO